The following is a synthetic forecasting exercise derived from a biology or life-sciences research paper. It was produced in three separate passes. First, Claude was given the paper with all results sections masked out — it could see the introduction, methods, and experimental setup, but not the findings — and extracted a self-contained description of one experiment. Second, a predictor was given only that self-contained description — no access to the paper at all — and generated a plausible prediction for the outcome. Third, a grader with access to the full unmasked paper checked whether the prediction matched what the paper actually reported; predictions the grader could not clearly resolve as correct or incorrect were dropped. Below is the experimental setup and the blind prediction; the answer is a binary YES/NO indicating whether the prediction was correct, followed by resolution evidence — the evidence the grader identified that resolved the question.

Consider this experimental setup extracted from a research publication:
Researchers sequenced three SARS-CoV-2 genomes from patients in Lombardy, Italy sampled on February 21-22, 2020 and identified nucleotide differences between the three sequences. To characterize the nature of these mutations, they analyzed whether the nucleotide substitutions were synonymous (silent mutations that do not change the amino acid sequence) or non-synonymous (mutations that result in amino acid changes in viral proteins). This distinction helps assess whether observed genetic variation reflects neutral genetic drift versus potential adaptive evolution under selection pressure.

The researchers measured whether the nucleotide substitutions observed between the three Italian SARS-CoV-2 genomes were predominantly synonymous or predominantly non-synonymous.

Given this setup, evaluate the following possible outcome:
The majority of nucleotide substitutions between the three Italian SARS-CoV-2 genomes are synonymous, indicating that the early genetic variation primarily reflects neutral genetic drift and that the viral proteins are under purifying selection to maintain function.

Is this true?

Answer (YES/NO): YES